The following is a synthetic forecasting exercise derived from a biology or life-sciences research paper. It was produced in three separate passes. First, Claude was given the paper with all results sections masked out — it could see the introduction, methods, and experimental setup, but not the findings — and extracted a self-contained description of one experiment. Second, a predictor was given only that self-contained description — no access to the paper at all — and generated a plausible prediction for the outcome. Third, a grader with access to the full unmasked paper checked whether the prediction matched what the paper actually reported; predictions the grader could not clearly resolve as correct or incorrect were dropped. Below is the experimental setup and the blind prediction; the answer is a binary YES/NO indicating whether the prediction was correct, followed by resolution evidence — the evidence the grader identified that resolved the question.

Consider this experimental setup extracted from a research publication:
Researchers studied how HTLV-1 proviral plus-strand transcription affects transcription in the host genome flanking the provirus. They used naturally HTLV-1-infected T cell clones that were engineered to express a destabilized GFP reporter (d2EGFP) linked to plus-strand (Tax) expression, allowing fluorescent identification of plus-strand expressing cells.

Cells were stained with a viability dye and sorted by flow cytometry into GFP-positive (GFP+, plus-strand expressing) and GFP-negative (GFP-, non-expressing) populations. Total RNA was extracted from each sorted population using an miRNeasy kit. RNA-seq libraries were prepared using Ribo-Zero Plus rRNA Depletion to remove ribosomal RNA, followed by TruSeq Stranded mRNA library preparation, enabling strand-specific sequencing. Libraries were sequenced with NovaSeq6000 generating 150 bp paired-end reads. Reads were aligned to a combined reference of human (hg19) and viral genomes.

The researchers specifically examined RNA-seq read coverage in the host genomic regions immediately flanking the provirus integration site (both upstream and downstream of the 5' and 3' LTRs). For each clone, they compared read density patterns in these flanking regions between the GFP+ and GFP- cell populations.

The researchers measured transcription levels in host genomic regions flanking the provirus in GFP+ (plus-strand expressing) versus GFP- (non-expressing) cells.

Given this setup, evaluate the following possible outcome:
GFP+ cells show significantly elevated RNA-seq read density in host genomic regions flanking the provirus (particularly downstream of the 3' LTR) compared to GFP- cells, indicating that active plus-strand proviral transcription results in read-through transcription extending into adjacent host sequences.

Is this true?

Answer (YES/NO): YES